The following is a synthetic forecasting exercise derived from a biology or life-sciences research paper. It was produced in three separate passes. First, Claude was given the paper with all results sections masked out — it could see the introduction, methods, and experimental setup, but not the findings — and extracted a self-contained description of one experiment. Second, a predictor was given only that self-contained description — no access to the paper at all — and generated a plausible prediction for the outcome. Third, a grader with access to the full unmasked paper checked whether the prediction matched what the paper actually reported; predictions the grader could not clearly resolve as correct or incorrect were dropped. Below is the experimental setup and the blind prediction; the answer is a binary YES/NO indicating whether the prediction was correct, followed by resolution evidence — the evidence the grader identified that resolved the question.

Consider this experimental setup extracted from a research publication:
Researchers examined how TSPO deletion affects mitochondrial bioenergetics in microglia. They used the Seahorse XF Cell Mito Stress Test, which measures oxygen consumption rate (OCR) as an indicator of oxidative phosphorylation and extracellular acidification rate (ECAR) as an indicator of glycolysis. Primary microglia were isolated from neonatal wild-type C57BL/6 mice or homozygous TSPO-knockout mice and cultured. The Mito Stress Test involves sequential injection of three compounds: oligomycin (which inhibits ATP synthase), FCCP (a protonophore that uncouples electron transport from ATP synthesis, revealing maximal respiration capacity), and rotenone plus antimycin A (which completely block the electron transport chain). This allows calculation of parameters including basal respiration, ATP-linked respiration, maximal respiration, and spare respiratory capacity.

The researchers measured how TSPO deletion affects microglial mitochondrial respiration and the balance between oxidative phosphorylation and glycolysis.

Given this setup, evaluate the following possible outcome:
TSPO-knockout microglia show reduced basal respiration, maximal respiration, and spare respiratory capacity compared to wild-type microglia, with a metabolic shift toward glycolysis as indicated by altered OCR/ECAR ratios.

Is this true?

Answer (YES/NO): NO